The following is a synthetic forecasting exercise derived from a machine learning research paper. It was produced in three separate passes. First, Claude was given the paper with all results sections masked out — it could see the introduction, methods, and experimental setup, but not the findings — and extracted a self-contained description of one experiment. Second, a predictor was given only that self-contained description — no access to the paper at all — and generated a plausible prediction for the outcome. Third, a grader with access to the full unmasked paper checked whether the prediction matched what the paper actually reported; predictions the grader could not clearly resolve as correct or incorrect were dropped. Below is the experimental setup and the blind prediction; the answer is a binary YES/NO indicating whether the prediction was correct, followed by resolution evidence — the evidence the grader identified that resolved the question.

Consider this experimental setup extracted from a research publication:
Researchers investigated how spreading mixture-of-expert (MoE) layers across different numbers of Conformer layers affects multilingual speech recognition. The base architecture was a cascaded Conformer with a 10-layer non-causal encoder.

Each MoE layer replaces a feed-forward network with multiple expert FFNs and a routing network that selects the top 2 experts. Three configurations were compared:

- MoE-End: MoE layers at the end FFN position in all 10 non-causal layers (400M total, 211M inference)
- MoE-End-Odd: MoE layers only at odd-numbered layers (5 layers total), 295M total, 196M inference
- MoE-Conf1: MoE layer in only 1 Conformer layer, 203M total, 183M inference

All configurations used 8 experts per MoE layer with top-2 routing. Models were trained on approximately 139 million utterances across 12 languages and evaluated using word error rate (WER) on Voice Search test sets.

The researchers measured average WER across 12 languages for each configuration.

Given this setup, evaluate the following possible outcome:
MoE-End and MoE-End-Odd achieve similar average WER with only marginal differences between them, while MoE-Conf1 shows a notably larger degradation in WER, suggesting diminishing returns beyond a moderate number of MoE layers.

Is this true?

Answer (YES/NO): NO